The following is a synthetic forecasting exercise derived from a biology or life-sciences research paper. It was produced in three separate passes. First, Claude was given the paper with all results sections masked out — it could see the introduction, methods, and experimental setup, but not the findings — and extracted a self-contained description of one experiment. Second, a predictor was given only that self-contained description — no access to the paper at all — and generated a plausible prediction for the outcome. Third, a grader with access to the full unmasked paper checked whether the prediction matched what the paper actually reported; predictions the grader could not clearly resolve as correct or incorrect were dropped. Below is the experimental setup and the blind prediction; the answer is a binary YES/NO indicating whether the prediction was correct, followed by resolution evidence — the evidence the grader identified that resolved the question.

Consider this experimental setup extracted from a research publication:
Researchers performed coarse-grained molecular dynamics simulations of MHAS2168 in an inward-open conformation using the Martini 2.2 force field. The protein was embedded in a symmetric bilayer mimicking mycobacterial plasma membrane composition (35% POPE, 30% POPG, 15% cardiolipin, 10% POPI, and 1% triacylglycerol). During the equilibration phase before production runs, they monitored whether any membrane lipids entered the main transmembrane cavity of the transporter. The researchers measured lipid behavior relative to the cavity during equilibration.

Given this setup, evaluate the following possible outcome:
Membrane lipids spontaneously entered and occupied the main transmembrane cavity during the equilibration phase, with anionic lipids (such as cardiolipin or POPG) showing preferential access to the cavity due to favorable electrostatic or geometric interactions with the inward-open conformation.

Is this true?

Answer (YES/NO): NO